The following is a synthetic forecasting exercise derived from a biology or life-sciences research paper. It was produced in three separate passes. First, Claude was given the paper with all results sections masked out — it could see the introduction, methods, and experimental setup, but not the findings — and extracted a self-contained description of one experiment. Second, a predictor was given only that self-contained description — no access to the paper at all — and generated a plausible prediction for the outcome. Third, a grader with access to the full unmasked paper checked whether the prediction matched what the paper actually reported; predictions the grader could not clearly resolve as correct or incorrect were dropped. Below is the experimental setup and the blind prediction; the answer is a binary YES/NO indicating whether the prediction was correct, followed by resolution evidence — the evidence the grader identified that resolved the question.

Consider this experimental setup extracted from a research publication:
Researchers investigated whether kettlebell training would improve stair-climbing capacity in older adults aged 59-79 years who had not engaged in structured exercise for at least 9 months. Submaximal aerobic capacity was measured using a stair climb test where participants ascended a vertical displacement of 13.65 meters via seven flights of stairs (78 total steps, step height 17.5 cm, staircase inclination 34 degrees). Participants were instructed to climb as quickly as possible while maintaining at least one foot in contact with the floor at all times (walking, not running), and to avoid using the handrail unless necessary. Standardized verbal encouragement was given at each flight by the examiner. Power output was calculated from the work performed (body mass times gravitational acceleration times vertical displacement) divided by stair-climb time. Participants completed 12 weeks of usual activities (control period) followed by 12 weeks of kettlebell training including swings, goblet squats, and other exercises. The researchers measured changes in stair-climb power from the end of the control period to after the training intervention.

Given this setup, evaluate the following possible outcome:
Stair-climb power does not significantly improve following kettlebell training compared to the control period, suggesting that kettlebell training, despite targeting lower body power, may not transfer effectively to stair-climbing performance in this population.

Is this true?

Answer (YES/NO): NO